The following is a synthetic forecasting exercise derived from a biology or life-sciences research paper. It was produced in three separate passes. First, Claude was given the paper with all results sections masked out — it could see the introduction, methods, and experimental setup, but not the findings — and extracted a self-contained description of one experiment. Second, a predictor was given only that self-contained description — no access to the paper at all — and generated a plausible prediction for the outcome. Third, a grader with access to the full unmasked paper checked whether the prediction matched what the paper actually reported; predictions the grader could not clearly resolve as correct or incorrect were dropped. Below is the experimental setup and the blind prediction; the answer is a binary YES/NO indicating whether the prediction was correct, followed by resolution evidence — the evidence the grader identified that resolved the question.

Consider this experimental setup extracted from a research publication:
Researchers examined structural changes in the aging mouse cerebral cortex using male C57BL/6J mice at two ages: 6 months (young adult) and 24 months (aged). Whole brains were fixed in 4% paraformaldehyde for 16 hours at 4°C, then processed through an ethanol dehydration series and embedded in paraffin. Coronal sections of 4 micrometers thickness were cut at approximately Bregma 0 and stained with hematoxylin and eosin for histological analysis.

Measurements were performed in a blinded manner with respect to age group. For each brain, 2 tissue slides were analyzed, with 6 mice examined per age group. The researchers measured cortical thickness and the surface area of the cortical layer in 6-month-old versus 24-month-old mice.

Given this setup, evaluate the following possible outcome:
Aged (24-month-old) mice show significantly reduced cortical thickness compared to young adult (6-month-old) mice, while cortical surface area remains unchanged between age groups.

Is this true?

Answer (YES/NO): NO